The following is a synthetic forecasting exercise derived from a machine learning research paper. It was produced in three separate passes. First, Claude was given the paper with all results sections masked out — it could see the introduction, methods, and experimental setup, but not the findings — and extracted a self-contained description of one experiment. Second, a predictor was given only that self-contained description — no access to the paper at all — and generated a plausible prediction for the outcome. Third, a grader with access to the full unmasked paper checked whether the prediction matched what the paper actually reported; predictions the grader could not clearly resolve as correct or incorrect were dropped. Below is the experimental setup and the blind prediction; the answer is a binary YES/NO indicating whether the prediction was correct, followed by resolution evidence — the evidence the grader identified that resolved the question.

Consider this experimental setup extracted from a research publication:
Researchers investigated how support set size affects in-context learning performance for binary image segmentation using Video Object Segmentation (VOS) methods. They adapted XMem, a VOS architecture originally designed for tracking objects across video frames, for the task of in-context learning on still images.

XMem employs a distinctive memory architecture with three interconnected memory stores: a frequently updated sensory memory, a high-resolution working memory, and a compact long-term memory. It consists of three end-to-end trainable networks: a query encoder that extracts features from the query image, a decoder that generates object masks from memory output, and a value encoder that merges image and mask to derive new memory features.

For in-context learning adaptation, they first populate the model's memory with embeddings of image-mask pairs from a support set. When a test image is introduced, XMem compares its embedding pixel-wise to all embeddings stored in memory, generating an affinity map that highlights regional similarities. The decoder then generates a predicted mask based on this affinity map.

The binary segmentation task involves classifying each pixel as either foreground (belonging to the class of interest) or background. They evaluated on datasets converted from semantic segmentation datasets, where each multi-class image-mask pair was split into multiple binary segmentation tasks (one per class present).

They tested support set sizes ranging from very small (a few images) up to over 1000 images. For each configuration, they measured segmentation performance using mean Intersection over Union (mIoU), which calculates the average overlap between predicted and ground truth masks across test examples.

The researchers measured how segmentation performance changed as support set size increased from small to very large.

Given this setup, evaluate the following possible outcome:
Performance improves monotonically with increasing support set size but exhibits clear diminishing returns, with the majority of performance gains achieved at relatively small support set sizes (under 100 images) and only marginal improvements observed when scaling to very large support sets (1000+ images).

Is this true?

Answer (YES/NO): NO